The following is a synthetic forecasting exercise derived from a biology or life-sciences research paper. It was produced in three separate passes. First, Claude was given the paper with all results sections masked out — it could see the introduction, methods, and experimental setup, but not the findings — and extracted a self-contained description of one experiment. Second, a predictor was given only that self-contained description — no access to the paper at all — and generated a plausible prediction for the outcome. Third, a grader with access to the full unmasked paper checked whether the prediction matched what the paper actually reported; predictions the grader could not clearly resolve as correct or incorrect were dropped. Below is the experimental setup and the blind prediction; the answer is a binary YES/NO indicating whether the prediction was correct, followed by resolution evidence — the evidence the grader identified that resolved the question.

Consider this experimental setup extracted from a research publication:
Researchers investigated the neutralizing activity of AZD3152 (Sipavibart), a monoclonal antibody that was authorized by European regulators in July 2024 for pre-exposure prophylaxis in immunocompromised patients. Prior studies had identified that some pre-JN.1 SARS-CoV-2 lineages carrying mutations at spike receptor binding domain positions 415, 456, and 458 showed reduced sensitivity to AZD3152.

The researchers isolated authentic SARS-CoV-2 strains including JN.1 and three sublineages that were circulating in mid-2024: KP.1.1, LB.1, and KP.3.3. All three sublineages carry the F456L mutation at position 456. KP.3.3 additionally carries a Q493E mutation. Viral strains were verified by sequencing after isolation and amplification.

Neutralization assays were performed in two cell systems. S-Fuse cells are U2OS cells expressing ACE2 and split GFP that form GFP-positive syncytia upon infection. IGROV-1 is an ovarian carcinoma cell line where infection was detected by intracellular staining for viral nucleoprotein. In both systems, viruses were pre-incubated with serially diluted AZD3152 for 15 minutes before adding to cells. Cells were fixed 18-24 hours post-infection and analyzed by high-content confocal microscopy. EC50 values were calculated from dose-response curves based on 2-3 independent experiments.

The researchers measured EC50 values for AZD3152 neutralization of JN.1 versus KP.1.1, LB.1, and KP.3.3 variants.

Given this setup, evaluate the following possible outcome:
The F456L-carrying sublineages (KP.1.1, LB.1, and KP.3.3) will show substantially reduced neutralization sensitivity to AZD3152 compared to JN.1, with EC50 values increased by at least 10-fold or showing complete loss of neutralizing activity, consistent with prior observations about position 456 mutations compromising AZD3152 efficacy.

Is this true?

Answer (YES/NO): YES